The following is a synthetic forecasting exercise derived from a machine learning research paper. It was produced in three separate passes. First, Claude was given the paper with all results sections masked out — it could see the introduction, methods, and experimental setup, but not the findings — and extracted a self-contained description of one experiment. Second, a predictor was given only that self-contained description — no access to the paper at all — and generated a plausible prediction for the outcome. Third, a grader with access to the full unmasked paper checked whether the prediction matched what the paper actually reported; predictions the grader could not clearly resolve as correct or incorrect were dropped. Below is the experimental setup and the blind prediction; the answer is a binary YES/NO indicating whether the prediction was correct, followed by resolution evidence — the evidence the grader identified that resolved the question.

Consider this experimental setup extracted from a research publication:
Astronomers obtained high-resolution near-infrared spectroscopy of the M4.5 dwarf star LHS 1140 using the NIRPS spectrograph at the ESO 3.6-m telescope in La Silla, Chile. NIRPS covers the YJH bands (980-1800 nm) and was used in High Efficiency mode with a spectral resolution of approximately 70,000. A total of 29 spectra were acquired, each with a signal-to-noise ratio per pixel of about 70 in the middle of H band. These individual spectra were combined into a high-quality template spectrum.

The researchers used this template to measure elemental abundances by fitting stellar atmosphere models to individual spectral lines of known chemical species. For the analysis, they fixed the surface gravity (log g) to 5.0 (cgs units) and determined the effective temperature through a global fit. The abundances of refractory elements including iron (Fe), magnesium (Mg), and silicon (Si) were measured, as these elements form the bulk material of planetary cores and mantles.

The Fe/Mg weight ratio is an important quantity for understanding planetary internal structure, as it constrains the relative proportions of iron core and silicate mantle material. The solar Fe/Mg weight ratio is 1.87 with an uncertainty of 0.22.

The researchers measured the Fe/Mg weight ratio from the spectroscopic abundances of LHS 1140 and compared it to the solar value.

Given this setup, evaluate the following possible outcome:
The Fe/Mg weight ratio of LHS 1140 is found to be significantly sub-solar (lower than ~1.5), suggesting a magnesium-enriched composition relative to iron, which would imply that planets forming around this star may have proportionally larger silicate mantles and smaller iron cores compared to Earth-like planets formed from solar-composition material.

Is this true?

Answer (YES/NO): YES